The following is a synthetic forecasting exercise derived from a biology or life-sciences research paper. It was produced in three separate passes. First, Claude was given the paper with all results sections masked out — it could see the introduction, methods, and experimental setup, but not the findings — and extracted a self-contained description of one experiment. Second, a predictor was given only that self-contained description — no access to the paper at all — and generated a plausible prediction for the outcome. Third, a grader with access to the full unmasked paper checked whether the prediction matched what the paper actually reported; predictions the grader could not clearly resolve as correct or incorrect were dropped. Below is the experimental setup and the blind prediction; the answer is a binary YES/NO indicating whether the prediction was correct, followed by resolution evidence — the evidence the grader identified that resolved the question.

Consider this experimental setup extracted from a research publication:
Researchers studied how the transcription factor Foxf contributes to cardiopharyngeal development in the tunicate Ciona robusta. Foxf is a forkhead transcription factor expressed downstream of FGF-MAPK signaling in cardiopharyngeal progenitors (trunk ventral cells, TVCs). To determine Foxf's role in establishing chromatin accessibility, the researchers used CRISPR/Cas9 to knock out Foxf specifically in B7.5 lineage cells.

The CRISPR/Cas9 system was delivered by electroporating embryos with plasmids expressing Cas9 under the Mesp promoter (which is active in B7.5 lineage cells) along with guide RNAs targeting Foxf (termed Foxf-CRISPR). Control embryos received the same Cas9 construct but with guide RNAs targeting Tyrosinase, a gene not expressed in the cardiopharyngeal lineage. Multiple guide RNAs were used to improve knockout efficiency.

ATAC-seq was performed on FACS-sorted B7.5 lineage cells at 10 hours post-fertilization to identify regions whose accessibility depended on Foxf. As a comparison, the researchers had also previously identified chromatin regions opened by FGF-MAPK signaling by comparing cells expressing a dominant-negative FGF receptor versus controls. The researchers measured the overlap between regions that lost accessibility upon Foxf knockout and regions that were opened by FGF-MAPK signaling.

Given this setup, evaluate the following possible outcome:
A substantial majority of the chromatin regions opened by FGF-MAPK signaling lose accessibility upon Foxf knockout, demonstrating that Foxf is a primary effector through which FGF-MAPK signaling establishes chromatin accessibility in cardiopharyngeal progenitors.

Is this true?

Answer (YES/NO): NO